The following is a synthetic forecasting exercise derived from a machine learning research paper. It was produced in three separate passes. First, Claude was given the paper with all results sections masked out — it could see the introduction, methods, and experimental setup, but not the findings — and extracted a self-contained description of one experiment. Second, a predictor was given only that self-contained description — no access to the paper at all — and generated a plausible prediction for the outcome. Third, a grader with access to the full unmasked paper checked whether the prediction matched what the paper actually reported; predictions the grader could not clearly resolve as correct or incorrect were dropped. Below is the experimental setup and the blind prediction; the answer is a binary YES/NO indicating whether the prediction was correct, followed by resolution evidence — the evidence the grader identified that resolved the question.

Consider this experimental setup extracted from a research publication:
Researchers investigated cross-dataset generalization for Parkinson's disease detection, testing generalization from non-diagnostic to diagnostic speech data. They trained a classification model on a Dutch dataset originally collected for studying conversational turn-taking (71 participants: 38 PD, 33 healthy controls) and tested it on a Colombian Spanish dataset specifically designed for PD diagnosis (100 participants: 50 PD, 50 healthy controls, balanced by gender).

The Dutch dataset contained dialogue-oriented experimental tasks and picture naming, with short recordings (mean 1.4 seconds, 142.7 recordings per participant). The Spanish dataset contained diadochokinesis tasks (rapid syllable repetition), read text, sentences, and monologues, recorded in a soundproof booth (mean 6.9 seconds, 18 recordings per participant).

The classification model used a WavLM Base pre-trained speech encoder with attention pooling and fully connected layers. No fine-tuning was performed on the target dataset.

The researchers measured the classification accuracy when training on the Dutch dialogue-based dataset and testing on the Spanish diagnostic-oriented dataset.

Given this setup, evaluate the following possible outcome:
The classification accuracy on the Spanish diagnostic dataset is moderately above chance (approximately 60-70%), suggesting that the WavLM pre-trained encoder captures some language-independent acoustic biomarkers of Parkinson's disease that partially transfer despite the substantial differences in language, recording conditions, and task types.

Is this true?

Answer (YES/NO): YES